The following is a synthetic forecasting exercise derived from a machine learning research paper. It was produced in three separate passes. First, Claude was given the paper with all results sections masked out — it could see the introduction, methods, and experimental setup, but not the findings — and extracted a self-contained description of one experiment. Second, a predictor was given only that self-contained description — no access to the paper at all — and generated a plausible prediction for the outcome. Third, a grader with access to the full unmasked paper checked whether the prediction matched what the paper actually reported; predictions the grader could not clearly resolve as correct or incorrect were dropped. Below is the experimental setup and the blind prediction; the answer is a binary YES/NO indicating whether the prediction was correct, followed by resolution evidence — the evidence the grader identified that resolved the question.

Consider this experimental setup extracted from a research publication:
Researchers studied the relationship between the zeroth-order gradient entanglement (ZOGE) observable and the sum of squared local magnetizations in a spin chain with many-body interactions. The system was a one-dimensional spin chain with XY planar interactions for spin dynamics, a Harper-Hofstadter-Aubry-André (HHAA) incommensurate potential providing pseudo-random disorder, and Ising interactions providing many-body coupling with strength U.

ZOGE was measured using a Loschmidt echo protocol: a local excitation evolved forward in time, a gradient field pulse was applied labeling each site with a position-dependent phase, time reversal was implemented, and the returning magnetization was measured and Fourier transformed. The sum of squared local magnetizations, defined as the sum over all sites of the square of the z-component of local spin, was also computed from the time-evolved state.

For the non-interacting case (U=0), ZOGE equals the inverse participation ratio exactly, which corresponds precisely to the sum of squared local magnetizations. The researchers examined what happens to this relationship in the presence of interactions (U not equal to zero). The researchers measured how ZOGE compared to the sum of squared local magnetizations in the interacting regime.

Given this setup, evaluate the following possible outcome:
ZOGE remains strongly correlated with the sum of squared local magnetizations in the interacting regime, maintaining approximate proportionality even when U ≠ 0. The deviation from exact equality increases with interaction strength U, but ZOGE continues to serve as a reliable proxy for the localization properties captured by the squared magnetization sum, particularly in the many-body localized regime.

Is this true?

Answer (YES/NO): YES